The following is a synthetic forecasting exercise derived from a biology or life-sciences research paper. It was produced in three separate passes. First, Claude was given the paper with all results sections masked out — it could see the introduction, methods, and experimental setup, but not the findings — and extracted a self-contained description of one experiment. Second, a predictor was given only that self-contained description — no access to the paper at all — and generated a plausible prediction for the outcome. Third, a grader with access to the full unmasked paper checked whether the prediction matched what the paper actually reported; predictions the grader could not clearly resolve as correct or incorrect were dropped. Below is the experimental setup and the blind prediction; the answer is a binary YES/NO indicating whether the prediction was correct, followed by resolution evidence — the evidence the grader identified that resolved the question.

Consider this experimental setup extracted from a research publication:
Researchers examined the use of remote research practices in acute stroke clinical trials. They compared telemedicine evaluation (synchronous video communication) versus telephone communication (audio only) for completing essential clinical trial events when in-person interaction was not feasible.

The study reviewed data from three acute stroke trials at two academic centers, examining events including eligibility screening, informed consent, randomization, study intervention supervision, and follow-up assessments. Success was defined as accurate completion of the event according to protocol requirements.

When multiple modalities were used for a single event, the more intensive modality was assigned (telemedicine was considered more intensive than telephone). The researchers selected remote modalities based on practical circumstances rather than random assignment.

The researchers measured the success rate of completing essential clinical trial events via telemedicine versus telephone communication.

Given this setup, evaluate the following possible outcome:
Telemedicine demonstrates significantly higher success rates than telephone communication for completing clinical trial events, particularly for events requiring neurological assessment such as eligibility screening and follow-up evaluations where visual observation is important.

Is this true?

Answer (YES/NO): YES